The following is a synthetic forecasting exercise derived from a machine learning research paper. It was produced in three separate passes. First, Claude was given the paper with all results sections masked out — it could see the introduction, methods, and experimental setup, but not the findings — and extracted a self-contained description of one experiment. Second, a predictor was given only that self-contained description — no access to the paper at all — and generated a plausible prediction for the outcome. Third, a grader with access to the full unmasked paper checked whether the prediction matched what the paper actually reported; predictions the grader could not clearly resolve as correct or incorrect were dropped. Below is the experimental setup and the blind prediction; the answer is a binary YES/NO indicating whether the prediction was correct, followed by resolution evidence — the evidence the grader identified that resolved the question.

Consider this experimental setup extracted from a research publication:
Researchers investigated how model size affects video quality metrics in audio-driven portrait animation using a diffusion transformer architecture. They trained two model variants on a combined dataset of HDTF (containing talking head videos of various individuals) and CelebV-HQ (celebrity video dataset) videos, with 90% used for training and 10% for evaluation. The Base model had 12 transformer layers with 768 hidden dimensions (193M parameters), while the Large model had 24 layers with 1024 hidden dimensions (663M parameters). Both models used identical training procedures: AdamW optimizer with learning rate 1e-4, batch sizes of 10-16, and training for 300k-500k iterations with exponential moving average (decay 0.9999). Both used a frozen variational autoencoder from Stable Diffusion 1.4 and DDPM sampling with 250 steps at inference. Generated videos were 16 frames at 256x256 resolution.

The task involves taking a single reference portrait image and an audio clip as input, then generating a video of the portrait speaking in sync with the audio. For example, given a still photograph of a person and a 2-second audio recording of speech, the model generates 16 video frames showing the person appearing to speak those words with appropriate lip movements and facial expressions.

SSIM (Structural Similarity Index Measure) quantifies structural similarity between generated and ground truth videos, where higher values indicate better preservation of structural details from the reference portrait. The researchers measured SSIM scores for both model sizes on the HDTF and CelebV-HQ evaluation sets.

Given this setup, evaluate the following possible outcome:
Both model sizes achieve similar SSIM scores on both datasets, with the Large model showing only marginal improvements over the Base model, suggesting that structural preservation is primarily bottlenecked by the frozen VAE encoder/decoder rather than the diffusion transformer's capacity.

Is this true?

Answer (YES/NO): NO